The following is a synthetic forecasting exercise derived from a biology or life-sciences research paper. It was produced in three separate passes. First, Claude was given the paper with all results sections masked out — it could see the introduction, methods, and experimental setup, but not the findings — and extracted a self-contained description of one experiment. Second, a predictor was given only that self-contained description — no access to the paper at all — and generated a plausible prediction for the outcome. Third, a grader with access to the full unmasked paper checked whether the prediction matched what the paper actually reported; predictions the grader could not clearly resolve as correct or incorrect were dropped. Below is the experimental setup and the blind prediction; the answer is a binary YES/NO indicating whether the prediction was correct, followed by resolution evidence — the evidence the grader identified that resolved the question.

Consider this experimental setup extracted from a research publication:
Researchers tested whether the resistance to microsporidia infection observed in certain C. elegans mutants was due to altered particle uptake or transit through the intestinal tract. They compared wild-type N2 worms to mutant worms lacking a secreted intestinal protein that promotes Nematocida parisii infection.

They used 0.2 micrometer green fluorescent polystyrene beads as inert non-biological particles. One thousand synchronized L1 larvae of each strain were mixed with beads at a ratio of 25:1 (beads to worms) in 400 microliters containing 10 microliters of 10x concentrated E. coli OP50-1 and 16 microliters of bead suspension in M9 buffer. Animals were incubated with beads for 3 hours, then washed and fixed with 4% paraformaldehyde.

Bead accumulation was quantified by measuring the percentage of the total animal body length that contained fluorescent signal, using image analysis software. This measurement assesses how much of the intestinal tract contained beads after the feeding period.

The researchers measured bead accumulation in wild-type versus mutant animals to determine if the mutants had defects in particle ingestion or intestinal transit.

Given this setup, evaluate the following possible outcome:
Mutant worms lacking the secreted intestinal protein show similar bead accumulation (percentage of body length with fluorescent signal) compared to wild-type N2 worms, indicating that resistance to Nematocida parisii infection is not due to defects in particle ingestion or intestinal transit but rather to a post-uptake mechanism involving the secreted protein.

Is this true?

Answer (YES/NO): YES